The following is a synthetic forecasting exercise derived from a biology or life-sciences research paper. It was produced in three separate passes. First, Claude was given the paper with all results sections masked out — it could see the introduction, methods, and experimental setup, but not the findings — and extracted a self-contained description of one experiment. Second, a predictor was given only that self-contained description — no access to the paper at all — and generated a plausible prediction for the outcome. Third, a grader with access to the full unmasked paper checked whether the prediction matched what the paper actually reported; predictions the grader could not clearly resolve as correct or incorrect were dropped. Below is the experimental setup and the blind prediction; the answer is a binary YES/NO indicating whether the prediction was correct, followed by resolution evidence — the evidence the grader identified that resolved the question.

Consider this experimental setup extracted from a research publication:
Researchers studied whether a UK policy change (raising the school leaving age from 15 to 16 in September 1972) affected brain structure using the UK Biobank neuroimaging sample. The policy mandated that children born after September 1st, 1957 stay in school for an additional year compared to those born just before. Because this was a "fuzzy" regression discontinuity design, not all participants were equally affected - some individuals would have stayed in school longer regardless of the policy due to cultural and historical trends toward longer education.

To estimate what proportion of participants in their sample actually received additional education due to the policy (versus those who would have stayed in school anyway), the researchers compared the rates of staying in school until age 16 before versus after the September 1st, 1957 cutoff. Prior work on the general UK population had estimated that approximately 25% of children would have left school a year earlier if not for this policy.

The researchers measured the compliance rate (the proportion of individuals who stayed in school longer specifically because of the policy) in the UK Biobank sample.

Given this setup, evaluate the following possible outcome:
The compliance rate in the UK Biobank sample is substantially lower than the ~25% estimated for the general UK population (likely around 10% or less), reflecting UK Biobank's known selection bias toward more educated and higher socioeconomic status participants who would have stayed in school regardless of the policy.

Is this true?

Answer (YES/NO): YES